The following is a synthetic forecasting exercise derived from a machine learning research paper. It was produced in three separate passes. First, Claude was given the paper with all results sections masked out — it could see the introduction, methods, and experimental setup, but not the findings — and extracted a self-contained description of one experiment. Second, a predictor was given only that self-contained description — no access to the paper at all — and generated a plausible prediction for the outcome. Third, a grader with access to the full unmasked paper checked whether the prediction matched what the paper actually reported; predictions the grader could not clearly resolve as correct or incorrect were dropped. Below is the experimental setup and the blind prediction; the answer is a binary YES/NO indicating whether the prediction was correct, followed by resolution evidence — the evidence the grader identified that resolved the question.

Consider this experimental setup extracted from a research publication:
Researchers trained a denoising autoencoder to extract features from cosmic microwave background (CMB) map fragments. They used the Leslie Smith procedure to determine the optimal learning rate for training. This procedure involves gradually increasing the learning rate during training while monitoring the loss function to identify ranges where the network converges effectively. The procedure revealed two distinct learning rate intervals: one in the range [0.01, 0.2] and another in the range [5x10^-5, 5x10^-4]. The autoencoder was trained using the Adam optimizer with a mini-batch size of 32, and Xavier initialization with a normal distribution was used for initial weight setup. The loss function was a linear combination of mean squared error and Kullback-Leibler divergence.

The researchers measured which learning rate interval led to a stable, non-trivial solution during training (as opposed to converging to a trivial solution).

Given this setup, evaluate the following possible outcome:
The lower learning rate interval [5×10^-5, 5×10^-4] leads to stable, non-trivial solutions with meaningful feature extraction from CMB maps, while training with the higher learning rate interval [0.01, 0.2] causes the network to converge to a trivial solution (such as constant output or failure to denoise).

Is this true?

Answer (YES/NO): YES